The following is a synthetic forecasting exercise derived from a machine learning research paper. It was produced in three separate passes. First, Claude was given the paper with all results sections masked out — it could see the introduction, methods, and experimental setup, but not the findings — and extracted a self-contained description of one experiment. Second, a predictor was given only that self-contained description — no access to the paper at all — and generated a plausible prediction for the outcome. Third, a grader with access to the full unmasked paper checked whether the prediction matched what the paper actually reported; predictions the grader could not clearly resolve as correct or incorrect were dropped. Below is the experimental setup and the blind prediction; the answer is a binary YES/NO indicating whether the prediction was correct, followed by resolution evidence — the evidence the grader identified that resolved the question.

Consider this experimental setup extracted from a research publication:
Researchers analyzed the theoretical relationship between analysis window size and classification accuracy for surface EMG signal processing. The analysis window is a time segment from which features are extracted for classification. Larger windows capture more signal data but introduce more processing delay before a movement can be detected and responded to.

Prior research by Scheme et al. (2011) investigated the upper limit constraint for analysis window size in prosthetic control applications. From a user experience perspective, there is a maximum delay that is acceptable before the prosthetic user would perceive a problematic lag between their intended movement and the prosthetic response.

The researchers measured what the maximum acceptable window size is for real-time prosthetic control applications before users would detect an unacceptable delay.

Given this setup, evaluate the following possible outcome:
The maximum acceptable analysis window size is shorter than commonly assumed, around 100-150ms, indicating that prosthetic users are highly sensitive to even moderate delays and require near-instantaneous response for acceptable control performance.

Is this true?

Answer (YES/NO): NO